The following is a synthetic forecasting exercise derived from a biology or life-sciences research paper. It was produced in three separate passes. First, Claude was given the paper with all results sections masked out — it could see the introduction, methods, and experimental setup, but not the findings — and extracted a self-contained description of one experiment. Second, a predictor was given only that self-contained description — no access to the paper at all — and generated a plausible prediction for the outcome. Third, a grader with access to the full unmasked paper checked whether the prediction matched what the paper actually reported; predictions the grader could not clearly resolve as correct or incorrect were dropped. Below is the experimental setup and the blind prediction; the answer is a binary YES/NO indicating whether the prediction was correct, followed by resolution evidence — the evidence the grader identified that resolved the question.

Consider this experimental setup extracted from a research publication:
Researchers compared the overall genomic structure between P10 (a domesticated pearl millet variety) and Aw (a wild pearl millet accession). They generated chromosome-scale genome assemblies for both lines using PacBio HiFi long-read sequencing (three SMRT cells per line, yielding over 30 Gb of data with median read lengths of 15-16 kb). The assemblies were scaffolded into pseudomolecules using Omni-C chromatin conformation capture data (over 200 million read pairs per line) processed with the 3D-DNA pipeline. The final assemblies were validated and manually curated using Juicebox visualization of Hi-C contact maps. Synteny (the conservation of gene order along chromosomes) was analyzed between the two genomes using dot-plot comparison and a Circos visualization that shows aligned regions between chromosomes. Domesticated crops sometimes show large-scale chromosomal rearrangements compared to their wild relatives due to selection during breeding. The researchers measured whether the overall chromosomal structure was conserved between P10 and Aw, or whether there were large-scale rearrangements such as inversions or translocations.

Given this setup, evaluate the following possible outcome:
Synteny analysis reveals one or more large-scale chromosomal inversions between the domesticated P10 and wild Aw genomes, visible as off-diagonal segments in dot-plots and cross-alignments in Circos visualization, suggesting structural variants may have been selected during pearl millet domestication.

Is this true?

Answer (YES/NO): NO